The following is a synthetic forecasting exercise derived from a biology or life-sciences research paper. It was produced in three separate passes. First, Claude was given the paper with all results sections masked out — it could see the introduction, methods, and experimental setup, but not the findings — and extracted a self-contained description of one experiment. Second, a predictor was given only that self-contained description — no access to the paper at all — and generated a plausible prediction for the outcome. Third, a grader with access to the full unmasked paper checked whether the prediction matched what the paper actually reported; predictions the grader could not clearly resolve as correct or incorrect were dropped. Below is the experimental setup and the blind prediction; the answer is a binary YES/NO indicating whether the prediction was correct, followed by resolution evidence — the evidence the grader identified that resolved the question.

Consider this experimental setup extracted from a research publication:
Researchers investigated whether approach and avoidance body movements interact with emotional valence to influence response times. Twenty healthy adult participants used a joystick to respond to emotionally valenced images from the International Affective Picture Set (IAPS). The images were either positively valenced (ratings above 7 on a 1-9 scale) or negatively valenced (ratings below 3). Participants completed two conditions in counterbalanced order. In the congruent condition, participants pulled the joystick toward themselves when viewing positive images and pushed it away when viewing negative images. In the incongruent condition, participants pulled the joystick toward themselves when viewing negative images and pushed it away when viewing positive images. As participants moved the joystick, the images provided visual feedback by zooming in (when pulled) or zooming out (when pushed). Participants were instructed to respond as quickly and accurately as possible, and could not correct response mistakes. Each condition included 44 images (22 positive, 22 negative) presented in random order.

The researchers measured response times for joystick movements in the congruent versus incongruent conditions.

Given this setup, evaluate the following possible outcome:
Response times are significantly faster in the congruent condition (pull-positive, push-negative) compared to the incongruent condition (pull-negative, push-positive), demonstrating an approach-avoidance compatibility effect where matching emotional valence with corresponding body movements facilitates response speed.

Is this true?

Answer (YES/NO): YES